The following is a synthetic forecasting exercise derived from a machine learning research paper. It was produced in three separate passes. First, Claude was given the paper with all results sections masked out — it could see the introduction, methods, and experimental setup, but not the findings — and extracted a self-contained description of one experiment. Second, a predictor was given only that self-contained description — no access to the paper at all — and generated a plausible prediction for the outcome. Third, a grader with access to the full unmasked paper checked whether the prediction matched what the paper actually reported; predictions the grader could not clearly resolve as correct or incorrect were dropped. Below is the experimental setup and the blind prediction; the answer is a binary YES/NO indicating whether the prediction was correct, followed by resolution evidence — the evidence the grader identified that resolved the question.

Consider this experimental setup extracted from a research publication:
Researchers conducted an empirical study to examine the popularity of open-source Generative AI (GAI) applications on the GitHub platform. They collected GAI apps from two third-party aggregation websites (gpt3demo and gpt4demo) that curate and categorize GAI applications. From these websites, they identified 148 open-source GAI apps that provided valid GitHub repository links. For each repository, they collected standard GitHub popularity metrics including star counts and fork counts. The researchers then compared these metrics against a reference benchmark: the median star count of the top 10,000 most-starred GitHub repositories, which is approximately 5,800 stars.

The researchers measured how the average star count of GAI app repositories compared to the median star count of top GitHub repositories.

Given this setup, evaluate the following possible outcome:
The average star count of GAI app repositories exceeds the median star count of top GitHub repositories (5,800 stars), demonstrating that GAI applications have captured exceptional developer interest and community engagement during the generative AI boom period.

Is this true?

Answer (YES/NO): YES